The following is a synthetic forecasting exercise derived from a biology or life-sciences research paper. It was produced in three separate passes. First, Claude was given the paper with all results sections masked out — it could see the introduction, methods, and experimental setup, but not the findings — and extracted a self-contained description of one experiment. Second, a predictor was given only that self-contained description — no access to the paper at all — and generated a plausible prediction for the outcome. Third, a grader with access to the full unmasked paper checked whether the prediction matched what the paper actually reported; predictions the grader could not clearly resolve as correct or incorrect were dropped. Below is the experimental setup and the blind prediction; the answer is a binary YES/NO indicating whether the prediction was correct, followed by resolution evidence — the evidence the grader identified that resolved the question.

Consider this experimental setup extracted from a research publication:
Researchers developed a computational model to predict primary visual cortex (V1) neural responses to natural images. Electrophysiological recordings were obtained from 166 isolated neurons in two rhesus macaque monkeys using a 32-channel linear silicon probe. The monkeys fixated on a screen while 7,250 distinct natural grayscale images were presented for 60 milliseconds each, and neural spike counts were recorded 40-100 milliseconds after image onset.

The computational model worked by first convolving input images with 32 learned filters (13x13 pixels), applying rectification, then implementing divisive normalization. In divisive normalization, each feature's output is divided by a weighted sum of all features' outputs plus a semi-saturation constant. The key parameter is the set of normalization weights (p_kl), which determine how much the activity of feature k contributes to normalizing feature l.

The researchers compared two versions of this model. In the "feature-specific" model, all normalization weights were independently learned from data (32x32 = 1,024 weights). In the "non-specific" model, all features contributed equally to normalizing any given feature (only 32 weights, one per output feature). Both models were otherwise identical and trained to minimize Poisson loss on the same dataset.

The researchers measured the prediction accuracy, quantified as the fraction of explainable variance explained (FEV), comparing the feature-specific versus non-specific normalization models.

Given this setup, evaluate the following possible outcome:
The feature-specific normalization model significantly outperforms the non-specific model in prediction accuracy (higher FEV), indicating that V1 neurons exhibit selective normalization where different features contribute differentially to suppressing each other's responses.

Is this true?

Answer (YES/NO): YES